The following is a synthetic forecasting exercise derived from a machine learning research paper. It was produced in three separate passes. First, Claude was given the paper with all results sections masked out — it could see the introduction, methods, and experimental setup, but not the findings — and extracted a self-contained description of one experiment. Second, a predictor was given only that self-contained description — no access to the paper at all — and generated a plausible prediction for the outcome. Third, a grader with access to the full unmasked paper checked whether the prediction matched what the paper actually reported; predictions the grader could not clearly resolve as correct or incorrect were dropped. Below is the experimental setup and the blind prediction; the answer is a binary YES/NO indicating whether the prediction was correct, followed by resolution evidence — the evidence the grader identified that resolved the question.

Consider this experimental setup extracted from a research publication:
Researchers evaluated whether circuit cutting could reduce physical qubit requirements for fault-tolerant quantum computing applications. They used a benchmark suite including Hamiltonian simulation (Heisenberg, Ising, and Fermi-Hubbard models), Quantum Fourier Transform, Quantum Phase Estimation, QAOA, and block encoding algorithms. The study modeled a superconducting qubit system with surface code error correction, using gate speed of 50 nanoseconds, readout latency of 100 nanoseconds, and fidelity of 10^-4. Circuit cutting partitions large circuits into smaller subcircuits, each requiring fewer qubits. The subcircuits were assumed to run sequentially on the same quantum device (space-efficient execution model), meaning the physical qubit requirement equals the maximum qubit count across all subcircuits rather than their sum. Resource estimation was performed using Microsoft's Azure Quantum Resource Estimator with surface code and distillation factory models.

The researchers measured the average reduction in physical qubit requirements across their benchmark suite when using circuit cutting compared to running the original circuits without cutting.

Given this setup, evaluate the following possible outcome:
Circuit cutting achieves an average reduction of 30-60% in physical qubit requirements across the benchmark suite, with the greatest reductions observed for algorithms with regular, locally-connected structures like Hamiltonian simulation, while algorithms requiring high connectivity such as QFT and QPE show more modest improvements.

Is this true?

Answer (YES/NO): NO